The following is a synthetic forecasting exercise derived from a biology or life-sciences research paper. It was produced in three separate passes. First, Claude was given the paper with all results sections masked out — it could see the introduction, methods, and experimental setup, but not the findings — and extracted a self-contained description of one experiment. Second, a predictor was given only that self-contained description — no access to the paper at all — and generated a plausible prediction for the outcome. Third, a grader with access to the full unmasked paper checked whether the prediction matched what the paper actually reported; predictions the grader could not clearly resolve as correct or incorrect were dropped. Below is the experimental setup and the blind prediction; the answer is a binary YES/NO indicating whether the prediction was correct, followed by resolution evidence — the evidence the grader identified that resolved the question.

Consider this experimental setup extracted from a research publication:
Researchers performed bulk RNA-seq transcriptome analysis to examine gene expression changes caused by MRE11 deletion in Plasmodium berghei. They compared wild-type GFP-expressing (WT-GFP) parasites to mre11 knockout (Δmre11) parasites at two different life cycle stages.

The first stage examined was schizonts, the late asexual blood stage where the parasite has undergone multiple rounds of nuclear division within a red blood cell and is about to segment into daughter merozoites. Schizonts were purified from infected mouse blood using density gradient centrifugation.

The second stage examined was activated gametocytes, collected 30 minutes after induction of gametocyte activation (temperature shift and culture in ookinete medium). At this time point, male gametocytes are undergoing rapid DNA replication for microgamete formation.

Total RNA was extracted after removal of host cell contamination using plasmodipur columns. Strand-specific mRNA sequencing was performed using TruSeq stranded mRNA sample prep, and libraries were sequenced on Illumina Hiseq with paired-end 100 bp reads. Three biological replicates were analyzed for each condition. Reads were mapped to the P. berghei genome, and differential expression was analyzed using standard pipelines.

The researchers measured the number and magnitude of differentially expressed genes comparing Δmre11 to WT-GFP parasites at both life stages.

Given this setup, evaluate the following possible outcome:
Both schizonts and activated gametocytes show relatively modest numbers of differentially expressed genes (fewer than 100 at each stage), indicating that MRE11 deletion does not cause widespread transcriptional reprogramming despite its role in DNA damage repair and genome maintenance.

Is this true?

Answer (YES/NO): NO